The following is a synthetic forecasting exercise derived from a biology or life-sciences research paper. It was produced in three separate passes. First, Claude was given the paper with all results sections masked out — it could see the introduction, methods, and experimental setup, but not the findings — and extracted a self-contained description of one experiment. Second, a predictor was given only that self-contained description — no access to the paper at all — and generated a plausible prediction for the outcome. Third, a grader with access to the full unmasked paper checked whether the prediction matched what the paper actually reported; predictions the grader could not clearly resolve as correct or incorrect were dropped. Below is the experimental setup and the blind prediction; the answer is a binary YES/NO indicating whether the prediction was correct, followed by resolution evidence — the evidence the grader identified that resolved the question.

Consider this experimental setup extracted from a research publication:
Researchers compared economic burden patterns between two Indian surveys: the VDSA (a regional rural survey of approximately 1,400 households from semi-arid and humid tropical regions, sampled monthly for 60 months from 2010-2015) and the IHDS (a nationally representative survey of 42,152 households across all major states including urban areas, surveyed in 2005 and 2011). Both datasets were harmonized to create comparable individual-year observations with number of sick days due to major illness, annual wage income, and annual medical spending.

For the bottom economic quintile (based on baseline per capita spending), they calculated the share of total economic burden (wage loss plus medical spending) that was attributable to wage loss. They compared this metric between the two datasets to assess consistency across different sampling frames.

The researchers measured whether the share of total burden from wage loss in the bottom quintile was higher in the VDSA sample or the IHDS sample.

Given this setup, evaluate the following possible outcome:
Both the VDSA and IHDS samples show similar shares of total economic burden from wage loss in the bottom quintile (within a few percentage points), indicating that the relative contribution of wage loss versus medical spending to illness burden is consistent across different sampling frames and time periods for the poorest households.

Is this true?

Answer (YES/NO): NO